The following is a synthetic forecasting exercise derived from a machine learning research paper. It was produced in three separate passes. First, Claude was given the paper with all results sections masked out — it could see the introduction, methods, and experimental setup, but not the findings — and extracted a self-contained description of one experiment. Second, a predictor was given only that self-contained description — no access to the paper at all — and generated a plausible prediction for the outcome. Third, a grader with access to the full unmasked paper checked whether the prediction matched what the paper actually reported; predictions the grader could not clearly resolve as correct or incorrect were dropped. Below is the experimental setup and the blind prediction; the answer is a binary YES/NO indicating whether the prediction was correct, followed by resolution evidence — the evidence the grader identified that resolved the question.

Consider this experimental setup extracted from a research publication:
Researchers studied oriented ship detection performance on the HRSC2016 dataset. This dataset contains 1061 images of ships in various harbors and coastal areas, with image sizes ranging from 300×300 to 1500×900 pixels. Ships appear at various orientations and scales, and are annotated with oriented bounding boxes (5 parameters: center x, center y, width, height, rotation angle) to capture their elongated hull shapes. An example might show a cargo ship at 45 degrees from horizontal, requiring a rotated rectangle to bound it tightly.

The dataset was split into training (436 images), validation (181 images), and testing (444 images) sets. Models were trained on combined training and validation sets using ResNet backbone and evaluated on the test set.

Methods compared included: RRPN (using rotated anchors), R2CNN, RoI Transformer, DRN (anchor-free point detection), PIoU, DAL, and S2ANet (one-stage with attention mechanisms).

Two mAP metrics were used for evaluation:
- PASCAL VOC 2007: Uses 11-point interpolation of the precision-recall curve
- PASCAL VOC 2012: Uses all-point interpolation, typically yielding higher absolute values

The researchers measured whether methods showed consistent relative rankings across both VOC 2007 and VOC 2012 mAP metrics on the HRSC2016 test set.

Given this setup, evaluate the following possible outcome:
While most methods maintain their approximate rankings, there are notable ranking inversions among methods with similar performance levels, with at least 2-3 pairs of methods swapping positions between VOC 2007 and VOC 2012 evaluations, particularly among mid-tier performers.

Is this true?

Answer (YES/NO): NO